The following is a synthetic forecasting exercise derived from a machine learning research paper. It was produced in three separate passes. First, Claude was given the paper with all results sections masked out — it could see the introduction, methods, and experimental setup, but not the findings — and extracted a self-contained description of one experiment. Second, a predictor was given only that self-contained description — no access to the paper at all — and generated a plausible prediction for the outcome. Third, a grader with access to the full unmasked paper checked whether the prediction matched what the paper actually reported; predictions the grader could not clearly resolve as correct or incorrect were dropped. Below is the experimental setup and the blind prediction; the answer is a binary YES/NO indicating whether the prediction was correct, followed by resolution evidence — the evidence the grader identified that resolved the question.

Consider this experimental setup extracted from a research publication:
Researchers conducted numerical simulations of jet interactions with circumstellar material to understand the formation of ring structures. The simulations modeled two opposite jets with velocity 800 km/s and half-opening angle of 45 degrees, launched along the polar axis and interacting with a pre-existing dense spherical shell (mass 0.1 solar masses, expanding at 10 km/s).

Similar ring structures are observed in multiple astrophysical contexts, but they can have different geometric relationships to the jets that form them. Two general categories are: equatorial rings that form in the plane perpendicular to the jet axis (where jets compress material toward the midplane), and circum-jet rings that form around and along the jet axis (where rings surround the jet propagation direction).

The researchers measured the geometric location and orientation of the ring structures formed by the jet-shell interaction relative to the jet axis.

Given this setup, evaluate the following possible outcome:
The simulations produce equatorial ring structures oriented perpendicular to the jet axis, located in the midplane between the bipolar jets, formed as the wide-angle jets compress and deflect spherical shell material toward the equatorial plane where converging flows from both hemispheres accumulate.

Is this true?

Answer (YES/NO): NO